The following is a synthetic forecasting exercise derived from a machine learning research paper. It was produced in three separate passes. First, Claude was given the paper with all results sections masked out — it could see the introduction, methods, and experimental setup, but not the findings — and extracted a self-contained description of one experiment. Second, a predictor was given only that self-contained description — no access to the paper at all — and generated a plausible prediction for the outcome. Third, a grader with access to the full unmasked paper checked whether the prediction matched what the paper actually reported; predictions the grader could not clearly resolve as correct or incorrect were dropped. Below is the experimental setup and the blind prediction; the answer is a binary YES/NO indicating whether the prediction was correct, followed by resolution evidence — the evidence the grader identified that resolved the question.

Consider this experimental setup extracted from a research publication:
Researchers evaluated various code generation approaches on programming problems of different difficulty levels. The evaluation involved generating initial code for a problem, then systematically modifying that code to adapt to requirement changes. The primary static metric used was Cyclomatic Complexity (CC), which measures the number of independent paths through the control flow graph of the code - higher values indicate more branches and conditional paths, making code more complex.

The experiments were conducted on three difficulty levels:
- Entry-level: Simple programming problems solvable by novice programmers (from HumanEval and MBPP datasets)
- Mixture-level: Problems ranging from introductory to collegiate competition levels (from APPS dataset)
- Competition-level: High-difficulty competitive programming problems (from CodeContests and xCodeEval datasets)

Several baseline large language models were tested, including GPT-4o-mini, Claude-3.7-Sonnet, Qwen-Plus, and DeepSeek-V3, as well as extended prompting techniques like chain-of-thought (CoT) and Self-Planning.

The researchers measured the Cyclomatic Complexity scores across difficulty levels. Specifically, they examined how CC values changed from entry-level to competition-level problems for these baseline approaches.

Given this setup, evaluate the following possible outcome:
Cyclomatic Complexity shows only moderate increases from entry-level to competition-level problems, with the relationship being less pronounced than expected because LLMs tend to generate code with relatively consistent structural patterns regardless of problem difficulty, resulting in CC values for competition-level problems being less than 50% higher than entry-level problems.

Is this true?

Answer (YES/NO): NO